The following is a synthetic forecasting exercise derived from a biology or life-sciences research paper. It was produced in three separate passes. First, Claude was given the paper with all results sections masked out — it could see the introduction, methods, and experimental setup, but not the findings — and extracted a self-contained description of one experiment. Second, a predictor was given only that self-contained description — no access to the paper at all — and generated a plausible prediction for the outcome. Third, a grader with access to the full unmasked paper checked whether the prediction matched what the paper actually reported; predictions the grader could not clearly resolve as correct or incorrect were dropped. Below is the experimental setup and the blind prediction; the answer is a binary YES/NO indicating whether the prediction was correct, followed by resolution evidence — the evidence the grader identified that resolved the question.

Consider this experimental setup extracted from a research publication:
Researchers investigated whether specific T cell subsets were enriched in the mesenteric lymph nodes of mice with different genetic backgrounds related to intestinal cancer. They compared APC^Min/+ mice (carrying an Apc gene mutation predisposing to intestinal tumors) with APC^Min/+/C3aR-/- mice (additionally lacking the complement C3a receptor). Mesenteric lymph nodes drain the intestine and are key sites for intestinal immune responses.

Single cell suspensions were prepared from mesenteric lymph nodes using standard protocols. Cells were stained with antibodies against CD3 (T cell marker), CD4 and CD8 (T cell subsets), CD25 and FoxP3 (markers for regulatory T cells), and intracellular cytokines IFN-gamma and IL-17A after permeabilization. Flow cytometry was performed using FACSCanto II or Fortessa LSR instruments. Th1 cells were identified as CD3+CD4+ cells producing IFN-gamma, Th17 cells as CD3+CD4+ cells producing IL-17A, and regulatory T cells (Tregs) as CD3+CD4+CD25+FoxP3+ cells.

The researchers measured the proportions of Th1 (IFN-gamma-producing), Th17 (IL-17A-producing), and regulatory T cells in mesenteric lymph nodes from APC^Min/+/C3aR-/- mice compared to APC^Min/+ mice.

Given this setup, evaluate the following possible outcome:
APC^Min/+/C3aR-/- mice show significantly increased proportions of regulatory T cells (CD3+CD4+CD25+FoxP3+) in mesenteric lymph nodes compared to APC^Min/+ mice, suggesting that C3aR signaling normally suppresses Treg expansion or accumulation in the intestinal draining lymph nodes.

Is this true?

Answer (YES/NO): NO